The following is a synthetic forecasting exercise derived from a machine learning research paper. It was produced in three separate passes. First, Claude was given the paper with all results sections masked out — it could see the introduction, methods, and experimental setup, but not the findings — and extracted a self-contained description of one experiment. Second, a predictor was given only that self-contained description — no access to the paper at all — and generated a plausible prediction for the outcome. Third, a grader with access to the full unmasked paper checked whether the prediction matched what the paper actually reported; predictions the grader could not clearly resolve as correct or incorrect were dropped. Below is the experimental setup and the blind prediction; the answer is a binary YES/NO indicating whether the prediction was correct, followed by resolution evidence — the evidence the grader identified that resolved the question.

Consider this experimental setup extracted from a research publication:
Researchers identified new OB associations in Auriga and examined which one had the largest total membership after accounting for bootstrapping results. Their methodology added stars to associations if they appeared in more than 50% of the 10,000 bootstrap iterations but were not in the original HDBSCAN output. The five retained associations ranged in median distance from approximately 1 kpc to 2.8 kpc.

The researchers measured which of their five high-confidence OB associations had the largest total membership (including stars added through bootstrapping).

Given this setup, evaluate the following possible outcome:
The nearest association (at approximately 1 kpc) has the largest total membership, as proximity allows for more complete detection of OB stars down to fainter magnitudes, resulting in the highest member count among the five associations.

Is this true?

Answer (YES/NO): YES